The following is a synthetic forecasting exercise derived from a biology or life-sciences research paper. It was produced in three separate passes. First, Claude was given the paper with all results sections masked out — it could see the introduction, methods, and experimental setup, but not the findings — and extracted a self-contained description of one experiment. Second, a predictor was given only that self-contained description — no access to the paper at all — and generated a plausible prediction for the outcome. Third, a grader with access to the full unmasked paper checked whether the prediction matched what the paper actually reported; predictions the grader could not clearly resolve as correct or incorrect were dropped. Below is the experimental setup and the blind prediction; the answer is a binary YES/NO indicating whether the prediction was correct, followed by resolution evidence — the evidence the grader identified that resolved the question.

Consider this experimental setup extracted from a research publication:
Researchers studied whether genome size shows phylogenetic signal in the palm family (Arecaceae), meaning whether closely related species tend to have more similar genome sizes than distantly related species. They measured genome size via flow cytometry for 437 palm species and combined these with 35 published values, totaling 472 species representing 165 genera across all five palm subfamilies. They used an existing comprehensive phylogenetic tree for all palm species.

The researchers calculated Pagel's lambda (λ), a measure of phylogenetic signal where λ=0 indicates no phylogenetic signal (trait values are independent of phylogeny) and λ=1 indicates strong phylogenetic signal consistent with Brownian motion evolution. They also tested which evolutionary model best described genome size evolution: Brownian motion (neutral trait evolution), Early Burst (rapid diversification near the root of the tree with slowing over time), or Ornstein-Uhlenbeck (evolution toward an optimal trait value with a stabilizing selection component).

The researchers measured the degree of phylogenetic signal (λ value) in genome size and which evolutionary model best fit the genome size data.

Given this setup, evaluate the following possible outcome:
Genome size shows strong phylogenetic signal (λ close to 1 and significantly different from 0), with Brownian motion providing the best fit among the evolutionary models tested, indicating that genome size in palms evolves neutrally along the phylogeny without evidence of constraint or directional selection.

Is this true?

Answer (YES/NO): NO